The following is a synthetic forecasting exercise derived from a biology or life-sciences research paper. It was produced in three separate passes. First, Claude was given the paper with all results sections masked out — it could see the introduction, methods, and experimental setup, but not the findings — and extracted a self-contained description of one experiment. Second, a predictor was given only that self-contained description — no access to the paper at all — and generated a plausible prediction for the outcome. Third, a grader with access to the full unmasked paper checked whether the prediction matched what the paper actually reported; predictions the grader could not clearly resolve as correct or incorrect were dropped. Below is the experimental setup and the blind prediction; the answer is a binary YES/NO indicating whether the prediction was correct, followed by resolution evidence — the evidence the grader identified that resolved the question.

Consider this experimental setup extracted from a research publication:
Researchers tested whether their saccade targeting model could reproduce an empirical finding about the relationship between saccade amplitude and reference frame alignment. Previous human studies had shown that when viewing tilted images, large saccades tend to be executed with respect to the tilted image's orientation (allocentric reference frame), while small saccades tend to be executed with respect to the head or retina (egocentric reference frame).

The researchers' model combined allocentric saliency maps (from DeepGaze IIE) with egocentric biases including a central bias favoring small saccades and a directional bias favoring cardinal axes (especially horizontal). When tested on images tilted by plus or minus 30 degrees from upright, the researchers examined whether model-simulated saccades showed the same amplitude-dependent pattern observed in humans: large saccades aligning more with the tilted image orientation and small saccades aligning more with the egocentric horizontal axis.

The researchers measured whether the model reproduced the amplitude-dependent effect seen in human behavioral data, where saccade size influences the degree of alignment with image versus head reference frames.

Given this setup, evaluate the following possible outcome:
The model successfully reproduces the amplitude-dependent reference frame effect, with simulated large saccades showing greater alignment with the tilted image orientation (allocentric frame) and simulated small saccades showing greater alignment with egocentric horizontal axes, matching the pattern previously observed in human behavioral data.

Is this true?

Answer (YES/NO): NO